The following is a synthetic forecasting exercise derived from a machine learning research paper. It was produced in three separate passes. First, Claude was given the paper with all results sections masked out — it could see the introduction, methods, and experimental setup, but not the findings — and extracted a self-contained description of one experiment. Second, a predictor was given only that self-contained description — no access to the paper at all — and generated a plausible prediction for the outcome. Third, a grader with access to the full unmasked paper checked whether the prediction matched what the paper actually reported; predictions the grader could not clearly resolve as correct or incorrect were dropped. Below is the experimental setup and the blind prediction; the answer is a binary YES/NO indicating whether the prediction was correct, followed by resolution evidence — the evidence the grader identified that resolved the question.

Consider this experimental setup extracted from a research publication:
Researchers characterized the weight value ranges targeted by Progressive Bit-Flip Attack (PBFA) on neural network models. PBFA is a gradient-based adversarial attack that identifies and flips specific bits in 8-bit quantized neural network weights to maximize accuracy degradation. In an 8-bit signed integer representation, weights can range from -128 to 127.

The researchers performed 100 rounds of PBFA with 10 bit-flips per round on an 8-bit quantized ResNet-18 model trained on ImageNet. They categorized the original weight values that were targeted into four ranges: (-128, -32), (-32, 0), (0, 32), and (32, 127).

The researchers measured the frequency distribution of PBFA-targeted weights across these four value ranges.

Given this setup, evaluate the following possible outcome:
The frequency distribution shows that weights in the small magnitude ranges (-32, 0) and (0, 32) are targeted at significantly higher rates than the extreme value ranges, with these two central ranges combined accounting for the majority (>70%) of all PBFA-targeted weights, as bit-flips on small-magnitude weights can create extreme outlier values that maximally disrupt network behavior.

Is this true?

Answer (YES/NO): YES